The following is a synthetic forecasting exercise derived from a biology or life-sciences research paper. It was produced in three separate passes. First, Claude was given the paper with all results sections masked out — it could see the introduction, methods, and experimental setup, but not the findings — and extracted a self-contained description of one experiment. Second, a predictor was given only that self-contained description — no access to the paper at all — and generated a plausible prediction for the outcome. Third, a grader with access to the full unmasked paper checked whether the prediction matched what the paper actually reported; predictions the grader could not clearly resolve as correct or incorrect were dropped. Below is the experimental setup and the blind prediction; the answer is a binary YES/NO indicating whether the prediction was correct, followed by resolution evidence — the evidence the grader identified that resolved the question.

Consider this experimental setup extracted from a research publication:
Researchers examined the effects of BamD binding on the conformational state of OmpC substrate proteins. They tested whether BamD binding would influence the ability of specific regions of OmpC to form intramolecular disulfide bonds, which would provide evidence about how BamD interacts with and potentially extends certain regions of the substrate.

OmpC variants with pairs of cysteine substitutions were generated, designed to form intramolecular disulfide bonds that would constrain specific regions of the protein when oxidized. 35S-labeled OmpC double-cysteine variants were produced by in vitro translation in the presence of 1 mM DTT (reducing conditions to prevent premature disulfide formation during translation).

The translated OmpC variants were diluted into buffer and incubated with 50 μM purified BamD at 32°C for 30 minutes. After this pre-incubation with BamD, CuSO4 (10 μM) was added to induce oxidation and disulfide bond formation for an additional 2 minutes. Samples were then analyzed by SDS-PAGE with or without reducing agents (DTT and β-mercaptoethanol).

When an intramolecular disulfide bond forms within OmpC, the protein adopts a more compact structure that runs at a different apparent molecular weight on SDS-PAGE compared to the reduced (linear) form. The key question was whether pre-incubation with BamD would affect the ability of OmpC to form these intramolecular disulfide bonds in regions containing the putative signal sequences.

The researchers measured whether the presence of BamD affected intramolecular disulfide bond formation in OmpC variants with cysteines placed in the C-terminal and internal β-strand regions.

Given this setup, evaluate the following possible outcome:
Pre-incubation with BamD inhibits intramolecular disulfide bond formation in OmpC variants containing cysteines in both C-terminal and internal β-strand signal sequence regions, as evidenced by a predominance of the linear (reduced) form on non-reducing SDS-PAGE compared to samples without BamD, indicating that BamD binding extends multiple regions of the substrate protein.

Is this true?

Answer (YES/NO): NO